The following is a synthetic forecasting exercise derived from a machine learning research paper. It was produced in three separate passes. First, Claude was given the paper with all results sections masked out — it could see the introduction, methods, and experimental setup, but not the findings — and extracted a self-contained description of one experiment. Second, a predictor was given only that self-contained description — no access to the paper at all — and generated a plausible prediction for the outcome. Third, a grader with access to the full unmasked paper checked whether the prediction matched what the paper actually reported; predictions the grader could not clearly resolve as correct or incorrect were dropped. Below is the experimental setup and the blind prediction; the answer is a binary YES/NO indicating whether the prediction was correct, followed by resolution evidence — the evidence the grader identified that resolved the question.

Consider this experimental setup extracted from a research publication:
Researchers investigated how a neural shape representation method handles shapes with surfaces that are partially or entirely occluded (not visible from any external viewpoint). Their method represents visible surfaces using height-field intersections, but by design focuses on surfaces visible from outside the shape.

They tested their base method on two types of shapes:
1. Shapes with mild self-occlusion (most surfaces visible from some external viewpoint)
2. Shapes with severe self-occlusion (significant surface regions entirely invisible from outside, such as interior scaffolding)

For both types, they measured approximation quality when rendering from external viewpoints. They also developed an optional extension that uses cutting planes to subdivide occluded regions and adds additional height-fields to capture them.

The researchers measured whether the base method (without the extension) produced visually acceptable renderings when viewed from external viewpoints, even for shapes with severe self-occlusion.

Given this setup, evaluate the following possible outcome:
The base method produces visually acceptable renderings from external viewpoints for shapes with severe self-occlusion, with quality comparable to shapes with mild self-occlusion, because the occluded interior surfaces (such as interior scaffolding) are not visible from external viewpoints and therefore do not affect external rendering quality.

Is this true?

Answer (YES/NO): YES